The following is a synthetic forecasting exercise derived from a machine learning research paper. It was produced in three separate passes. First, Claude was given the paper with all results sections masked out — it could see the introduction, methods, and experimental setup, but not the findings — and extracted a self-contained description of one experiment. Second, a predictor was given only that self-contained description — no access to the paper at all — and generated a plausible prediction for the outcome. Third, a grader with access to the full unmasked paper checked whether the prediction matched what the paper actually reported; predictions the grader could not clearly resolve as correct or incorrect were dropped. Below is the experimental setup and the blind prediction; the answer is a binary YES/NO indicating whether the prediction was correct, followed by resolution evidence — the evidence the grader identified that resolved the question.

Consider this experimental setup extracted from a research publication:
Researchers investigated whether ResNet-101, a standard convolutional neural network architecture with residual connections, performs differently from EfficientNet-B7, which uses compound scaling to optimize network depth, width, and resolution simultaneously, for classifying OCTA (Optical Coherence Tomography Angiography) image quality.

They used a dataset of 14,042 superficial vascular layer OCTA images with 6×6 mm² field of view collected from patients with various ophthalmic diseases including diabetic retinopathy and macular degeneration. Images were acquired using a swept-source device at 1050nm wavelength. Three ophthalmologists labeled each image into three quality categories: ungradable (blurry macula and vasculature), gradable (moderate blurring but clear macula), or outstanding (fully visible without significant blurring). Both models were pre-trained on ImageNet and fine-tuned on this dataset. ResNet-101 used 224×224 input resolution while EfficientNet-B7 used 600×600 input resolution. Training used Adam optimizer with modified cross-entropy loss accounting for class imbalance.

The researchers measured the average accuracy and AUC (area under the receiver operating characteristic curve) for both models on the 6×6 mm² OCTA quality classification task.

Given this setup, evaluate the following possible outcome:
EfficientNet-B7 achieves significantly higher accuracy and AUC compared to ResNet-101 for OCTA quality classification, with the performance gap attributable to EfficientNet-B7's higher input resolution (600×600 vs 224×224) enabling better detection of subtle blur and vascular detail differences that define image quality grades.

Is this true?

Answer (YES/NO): NO